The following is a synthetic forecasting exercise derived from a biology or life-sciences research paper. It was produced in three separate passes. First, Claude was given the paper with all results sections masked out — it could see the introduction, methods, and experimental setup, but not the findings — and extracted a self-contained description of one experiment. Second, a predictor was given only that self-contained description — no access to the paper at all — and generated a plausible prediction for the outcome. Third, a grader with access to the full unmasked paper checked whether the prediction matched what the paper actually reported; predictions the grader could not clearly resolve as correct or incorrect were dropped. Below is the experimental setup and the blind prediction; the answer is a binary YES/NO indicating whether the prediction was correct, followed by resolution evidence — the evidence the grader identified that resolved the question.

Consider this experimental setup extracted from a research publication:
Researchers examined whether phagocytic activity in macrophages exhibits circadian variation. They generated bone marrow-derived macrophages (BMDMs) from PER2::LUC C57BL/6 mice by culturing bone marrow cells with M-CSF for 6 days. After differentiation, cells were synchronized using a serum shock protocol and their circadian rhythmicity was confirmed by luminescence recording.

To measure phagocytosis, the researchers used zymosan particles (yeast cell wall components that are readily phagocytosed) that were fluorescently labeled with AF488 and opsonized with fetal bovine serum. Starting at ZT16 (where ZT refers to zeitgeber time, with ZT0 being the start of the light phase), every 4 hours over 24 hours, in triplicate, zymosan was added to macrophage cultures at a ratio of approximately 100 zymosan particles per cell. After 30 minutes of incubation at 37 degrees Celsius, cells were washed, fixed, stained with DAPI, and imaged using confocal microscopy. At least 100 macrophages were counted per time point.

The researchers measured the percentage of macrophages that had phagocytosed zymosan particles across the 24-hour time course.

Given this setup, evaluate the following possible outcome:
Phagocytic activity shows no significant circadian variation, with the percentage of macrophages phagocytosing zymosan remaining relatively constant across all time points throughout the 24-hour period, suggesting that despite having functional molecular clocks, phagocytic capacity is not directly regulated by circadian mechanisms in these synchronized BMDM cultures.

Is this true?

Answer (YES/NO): NO